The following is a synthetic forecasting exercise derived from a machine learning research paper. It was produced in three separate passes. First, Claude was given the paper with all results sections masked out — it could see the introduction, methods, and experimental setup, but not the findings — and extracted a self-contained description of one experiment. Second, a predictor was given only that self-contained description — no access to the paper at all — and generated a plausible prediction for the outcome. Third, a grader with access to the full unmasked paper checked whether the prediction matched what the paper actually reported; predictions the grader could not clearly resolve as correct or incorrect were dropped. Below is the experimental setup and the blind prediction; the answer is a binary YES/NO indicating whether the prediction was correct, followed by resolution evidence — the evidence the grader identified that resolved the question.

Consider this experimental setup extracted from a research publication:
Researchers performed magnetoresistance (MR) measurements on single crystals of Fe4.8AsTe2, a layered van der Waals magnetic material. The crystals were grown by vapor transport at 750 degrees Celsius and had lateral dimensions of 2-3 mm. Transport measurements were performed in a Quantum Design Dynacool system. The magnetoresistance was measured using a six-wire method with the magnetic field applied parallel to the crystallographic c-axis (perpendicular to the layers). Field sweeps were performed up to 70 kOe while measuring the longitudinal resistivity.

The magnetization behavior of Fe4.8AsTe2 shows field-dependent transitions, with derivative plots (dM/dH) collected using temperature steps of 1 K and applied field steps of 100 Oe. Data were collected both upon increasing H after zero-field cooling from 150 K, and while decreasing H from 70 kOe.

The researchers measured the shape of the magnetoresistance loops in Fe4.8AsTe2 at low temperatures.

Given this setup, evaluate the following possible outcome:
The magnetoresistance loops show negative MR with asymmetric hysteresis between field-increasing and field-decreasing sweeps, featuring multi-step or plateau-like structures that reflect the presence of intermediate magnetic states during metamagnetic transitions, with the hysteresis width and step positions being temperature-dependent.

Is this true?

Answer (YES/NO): NO